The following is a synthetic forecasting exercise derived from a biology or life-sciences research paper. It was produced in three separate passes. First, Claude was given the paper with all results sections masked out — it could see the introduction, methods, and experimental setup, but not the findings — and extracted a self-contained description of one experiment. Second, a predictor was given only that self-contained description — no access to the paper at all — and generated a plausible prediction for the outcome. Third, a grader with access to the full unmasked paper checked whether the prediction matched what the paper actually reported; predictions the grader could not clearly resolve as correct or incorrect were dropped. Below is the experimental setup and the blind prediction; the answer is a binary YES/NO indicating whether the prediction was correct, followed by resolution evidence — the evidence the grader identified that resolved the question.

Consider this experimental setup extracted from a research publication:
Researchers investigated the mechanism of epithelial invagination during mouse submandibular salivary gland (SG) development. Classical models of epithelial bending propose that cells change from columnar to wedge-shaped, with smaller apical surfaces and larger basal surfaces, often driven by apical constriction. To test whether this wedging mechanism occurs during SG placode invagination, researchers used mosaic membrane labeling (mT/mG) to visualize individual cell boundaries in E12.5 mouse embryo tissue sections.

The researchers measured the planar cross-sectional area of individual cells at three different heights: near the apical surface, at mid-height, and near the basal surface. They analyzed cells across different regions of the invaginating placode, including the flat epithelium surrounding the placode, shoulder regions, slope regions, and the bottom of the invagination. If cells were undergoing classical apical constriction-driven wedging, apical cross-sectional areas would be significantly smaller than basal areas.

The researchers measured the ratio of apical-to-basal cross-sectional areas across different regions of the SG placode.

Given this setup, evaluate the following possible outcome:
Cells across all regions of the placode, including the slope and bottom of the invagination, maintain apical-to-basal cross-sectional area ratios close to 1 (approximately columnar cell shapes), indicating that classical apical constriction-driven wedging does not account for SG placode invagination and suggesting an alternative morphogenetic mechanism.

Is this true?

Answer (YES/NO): YES